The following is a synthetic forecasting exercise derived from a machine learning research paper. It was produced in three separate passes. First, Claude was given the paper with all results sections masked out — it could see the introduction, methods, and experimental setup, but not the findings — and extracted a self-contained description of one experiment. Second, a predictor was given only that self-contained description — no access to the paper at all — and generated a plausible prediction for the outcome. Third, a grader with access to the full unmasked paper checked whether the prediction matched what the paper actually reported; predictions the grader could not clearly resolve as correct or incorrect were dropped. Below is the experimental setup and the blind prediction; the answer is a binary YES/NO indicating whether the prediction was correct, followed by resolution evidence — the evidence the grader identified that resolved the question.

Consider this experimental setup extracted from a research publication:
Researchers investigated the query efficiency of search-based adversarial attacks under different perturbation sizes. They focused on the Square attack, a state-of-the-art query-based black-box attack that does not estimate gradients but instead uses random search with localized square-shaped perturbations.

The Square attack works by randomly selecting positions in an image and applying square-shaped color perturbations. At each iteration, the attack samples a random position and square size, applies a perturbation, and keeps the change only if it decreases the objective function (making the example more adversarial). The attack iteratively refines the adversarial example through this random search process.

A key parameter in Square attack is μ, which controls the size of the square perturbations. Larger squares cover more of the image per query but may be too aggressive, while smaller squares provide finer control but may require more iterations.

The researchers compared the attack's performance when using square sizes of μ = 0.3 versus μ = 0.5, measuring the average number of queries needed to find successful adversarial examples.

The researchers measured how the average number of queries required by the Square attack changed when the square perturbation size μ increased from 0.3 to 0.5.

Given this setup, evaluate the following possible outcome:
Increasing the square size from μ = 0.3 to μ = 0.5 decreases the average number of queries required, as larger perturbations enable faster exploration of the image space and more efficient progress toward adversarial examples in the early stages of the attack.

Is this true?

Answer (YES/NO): NO